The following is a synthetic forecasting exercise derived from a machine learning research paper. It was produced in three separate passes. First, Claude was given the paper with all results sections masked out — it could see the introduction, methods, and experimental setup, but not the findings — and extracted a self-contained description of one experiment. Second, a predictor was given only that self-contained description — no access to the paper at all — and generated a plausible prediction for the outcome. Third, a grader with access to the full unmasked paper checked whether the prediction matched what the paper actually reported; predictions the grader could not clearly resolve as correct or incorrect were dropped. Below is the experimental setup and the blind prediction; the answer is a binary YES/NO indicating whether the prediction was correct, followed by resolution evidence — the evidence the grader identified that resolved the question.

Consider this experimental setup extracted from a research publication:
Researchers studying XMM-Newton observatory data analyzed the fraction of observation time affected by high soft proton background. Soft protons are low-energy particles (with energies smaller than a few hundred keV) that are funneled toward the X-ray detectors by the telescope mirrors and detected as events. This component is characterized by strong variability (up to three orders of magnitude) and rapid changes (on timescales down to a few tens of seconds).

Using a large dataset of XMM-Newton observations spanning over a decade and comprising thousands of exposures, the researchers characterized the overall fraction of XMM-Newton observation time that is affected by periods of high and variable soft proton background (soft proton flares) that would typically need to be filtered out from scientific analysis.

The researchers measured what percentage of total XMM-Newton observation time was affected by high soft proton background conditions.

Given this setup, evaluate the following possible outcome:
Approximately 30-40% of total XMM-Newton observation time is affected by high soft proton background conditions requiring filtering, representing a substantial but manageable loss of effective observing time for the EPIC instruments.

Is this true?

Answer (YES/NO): YES